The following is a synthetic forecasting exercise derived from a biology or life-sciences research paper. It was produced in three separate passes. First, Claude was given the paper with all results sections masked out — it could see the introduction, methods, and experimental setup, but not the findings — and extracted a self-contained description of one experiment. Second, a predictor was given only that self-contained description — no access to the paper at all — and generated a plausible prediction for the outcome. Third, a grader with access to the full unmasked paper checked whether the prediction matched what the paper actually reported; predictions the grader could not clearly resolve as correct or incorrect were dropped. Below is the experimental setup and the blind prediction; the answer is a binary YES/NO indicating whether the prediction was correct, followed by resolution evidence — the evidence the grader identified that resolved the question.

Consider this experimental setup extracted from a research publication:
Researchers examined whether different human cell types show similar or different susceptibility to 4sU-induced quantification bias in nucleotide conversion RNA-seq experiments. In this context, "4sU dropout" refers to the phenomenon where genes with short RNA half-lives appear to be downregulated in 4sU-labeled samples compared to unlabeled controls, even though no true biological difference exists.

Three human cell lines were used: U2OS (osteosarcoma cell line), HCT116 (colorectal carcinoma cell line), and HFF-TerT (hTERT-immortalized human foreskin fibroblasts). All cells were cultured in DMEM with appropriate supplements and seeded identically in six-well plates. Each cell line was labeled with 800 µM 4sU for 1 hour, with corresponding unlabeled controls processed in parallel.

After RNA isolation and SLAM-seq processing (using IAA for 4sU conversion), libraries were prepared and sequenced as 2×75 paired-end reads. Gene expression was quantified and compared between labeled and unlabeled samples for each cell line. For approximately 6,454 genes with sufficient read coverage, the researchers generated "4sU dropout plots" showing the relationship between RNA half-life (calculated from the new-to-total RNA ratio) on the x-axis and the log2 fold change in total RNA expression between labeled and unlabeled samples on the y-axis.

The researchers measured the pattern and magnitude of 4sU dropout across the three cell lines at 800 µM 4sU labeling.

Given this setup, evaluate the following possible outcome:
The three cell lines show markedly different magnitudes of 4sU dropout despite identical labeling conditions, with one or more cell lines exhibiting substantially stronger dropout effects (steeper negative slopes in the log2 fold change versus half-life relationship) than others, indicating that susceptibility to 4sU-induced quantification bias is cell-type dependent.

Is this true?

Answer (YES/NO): YES